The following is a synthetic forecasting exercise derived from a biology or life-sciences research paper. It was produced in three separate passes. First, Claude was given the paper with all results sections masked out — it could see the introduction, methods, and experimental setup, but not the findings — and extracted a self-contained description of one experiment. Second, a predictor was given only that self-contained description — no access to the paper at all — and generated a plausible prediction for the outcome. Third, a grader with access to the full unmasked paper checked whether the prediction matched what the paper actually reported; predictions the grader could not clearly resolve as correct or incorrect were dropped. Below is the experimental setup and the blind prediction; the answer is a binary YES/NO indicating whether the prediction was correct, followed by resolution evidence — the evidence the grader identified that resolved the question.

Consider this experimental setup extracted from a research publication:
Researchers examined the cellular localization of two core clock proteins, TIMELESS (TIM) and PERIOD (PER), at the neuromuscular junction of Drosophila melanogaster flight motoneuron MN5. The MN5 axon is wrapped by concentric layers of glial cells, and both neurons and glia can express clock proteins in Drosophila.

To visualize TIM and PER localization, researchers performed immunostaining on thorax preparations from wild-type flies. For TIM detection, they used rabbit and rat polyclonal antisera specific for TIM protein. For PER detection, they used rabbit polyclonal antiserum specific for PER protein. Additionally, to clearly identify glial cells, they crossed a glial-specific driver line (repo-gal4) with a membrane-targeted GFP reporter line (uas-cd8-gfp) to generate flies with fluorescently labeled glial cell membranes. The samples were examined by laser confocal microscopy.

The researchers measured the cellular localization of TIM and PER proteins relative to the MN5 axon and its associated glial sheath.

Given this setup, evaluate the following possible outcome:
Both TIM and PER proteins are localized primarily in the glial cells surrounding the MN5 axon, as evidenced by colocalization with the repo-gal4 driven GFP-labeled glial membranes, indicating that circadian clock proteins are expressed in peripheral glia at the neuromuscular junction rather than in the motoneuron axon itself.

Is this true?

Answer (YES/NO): NO